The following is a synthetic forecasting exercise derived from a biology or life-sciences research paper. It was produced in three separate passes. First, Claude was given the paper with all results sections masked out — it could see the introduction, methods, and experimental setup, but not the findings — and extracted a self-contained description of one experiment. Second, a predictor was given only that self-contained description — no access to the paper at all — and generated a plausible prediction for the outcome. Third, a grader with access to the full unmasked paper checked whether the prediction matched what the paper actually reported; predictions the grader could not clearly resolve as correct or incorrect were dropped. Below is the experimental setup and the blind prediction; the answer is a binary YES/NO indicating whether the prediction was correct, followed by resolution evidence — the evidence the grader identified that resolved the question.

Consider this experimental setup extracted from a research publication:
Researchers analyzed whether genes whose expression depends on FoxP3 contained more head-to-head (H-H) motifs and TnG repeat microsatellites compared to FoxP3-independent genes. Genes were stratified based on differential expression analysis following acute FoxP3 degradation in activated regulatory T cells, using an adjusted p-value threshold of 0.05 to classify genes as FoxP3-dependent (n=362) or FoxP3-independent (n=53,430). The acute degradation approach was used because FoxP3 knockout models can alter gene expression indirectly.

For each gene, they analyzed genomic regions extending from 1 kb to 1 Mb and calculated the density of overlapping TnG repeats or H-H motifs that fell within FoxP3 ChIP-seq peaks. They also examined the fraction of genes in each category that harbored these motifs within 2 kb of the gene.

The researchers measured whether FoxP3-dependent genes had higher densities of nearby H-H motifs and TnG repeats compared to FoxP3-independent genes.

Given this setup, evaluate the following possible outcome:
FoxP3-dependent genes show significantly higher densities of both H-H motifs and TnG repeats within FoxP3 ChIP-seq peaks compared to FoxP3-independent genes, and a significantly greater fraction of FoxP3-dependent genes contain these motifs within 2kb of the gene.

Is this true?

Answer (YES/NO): YES